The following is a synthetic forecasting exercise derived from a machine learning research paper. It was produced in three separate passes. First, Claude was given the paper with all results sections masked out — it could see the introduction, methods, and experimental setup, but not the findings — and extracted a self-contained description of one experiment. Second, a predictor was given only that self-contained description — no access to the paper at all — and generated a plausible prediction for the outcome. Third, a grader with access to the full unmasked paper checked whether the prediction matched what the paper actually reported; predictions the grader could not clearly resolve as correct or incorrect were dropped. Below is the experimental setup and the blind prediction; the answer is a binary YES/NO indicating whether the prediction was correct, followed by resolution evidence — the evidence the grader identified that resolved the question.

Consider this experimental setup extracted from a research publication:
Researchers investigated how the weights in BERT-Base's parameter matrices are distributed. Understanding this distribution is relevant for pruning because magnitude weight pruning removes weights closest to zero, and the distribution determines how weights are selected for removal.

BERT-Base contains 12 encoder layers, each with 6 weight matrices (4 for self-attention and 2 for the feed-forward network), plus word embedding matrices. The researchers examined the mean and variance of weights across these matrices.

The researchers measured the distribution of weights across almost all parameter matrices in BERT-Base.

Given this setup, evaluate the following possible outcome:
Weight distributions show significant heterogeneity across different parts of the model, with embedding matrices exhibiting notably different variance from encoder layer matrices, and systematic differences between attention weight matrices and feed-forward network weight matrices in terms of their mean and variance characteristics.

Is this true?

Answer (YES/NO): NO